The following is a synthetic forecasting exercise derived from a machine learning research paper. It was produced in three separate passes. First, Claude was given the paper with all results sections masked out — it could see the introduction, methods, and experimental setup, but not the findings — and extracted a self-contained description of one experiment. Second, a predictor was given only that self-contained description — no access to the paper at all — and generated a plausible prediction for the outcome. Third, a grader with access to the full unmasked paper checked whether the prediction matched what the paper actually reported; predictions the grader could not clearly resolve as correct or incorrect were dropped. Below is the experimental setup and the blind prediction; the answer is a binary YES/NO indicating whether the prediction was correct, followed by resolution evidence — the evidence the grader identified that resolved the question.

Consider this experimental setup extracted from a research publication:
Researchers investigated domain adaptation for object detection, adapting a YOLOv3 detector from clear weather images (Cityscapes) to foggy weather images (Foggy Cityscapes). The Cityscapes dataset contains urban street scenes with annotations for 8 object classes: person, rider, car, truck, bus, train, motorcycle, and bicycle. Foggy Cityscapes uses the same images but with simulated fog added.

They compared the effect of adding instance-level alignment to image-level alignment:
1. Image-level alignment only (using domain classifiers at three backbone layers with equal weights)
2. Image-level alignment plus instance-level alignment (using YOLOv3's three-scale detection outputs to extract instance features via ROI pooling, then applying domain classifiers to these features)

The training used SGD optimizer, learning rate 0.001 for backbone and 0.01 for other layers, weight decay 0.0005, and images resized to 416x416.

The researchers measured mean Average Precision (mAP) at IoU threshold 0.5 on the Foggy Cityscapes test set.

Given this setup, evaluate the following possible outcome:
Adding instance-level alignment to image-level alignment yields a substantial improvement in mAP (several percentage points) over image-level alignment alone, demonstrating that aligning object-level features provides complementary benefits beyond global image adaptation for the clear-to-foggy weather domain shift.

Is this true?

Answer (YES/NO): NO